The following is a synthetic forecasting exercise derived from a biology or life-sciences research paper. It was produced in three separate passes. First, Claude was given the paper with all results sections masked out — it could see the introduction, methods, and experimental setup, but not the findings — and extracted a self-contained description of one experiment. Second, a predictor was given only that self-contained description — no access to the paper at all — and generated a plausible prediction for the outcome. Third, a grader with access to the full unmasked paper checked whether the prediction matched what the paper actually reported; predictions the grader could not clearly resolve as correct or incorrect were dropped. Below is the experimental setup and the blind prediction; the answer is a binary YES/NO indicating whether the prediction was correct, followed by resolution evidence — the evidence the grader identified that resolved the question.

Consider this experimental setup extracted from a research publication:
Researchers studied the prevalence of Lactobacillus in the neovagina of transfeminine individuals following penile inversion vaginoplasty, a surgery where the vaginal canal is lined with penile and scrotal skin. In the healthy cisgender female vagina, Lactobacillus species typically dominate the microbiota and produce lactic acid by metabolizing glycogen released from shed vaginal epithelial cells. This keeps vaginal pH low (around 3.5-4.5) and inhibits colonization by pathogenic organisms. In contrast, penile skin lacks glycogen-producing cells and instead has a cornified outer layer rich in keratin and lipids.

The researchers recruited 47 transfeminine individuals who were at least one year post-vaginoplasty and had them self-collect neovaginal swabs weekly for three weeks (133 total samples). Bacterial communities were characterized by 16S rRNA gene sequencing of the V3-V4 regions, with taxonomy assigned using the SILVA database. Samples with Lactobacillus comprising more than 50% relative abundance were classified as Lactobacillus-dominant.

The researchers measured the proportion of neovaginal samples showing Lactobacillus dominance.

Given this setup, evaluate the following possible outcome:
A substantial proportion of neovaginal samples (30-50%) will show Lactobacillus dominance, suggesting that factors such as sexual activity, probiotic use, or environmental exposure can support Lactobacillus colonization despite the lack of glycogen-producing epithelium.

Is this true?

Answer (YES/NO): NO